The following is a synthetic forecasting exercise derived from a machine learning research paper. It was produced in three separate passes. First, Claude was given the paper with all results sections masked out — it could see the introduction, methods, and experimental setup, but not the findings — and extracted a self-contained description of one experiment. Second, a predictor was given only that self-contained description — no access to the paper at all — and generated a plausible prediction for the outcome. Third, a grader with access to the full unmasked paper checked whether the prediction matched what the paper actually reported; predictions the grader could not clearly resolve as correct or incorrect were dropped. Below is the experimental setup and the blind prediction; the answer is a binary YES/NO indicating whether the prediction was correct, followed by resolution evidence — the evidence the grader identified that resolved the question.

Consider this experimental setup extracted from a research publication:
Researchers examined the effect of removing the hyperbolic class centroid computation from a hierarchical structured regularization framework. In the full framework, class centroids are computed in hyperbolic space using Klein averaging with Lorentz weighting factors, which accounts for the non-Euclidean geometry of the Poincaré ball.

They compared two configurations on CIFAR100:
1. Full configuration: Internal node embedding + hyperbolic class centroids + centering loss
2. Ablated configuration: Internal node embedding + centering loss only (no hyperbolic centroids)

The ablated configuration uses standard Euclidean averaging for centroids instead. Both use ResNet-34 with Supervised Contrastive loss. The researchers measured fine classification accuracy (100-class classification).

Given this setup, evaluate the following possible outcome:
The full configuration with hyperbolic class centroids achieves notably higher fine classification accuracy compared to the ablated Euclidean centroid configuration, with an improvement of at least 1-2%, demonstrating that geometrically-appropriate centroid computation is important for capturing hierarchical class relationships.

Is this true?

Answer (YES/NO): YES